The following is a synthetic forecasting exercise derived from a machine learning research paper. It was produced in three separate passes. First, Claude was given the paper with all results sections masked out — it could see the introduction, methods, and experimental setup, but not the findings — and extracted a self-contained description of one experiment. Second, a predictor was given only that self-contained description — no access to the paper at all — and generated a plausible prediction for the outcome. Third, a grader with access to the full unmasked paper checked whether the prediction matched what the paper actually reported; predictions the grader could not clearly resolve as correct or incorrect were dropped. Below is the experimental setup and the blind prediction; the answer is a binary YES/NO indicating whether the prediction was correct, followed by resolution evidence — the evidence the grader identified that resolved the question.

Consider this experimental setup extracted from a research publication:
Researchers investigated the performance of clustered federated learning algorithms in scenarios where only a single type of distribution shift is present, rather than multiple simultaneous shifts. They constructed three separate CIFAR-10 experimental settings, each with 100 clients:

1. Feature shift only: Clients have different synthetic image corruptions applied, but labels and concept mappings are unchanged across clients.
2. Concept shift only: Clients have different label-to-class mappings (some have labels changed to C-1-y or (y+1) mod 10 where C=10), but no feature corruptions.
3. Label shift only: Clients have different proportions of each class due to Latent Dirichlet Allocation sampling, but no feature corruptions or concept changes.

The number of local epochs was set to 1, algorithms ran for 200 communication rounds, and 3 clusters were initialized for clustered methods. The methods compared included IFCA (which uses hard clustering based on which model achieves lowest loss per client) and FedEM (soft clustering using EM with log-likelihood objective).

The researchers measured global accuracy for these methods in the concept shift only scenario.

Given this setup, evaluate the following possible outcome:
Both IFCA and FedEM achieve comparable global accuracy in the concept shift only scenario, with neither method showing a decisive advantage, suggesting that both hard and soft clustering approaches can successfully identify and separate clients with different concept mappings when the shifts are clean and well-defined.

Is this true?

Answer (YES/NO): YES